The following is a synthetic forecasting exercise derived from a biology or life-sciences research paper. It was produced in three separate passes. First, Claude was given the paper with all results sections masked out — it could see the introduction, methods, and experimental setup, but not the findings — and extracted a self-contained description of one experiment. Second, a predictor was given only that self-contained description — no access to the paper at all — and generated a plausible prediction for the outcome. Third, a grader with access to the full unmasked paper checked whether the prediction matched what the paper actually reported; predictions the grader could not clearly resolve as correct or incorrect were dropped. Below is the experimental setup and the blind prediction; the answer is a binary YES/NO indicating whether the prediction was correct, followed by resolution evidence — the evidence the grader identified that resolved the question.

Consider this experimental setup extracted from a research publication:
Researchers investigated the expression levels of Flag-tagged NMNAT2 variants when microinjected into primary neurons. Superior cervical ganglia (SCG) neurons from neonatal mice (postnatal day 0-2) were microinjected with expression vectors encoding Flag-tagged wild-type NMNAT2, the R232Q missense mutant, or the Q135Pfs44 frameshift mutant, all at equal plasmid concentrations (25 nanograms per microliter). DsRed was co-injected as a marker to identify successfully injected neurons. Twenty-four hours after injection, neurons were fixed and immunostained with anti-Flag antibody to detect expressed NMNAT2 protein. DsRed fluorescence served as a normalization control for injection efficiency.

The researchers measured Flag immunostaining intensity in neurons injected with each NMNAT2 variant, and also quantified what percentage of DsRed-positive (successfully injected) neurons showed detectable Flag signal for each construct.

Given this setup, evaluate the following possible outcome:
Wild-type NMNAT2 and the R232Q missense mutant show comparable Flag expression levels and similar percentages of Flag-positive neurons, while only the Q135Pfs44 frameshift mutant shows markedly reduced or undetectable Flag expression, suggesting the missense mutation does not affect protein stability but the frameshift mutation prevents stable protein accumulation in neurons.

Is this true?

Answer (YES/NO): YES